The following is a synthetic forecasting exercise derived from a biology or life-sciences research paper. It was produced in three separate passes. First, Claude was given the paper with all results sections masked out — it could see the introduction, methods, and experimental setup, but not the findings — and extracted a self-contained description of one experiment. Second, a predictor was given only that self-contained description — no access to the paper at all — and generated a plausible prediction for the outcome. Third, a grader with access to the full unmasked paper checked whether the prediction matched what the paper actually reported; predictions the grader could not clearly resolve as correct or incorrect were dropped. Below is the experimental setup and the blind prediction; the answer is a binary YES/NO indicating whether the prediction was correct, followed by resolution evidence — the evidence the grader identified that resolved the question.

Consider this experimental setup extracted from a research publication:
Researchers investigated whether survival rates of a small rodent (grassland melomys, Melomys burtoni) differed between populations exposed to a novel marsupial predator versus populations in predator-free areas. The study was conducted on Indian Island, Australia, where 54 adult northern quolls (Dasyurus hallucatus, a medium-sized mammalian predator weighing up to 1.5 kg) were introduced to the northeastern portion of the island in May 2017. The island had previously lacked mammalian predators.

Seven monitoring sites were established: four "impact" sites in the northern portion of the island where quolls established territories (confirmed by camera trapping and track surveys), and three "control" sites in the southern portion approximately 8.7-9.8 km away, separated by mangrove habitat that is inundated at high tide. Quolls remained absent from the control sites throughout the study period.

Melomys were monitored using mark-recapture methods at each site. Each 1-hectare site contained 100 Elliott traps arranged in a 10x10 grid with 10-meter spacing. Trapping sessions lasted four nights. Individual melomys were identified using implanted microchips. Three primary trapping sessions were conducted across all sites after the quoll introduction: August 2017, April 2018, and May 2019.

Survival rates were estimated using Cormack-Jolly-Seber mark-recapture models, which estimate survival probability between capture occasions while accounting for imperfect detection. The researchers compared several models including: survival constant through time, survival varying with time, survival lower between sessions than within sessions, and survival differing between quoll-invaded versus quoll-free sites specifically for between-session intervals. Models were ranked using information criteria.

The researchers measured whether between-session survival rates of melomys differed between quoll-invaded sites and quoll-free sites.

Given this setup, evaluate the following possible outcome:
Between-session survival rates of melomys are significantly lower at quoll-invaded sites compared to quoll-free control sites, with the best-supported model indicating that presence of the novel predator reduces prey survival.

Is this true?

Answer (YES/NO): YES